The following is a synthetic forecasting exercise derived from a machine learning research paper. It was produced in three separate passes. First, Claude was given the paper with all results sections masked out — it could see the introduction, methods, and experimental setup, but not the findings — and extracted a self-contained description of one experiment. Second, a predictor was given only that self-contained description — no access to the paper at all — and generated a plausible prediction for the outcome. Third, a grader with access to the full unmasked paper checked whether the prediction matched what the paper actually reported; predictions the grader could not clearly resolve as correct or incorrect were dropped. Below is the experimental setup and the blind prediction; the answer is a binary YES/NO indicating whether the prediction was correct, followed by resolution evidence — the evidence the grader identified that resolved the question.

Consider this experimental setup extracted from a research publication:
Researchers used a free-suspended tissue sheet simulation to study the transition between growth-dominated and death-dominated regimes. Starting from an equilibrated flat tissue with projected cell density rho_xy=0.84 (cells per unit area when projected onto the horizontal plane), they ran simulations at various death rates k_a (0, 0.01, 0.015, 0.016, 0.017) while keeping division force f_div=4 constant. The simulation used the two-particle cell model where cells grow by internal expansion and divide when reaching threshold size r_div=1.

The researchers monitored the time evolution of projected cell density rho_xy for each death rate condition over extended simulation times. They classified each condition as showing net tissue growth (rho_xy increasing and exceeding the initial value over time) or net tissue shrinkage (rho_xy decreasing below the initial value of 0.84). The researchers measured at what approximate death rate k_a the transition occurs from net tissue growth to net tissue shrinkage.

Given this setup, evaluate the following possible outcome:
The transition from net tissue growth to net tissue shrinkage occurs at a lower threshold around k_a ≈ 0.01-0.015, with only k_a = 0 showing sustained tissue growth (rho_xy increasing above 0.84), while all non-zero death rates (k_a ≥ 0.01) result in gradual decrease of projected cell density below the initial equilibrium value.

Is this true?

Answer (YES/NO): NO